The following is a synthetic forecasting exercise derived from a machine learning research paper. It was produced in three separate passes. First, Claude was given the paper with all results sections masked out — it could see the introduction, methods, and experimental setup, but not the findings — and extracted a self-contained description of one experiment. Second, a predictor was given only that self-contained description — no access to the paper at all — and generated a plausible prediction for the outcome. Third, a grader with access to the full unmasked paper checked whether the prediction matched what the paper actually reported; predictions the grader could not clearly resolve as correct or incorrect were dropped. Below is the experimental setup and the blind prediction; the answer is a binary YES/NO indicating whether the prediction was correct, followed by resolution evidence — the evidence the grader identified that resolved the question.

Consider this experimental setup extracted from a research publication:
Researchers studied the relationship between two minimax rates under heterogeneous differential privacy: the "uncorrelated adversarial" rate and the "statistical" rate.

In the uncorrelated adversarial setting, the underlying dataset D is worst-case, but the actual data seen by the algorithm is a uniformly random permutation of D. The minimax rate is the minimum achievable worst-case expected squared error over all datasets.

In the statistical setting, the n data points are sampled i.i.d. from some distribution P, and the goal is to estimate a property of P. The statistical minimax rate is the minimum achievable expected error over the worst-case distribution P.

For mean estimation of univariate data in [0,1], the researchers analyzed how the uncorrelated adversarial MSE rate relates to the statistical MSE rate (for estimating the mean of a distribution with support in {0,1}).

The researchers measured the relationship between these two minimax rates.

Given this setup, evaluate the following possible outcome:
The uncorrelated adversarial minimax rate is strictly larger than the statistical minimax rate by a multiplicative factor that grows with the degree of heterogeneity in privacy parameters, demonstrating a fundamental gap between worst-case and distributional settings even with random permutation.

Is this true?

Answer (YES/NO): NO